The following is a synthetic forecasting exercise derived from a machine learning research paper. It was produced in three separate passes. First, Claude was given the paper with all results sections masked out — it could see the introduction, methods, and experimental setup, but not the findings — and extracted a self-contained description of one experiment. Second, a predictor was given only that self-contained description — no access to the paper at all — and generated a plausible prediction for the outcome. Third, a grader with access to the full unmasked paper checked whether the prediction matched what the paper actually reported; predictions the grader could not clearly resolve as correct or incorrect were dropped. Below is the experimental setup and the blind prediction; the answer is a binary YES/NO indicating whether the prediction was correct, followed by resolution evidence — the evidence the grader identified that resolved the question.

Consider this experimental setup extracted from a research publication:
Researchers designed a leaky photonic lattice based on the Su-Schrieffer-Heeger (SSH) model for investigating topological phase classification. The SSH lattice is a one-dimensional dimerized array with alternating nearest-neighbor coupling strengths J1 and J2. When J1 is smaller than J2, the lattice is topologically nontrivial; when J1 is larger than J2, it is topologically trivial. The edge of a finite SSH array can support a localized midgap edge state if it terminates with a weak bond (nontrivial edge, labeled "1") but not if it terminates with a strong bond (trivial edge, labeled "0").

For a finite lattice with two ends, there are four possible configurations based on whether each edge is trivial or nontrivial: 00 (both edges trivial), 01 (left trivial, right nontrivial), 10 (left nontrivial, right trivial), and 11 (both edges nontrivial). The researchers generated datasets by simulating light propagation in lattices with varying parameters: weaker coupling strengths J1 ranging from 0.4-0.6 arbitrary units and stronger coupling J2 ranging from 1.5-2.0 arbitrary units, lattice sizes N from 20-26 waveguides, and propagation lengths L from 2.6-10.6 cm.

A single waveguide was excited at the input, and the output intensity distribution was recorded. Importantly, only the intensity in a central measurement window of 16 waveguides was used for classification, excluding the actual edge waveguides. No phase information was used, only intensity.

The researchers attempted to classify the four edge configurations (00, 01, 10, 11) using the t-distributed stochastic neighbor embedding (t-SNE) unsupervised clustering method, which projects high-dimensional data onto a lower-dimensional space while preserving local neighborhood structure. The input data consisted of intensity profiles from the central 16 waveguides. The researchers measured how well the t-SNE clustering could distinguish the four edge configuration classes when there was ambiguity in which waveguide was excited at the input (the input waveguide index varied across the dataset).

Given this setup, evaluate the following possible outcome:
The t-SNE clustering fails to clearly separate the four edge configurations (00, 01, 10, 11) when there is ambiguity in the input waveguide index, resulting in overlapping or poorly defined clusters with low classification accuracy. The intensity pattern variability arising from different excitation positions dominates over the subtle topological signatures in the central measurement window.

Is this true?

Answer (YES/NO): NO